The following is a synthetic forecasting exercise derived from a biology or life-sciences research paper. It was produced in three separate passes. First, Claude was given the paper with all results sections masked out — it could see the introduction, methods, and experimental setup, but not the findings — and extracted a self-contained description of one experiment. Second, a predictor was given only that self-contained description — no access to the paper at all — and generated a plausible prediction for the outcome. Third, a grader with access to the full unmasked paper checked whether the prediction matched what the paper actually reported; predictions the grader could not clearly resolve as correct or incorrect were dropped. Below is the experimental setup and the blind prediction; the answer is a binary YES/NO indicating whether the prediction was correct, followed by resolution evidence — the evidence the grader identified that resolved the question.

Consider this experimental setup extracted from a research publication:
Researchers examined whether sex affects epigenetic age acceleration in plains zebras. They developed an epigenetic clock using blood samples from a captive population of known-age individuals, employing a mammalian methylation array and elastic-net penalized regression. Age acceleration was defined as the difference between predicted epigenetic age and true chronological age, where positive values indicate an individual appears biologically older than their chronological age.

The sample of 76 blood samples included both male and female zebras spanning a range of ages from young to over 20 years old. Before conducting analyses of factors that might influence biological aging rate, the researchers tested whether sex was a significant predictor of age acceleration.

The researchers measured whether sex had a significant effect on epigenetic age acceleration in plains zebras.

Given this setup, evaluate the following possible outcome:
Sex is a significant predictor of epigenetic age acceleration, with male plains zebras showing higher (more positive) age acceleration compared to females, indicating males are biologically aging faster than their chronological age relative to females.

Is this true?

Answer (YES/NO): NO